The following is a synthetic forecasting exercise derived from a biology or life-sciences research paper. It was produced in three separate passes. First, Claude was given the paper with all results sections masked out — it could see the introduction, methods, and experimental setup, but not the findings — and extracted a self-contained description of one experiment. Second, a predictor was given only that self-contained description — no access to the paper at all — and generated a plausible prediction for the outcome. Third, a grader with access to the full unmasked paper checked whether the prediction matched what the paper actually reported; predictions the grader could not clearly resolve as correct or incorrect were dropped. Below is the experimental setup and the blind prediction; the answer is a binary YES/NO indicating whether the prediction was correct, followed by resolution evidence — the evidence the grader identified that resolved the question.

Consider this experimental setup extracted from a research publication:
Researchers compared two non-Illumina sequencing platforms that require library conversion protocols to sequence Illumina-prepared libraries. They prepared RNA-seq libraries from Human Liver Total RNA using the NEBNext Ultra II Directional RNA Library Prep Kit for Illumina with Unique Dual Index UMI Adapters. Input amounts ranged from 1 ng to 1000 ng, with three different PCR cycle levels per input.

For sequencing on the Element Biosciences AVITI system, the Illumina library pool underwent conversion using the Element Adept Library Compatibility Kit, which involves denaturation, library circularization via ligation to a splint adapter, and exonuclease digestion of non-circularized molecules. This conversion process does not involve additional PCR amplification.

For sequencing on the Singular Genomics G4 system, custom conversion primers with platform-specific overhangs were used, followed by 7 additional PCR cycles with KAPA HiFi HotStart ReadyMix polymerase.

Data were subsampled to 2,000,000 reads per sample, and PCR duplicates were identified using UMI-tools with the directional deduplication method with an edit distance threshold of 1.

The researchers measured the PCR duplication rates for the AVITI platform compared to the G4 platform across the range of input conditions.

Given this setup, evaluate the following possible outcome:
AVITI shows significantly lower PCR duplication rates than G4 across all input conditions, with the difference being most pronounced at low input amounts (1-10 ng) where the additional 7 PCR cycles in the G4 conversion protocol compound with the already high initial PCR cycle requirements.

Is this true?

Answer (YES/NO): NO